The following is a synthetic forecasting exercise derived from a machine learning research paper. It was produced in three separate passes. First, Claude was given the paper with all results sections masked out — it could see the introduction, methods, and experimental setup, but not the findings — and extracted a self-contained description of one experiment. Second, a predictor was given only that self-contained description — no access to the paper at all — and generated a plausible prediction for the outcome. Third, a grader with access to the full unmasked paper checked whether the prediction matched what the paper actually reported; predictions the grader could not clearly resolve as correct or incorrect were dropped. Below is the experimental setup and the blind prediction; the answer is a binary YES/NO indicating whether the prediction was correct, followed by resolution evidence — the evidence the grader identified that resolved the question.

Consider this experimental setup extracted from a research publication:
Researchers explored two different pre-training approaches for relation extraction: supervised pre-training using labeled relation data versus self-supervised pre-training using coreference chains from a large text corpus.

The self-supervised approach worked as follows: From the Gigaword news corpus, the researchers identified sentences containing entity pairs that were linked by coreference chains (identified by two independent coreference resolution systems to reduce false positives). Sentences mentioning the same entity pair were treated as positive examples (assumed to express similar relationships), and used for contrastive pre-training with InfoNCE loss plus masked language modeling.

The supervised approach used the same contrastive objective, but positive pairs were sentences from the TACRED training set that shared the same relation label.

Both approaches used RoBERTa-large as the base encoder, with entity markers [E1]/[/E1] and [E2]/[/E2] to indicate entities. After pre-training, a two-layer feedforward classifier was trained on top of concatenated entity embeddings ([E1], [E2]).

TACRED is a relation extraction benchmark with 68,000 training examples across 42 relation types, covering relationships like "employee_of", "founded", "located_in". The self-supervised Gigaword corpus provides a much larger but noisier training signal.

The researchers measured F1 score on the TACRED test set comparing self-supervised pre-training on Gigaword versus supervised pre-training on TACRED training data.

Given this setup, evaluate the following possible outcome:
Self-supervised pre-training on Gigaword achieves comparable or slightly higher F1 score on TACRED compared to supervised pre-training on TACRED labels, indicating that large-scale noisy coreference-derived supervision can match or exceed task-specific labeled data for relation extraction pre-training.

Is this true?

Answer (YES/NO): YES